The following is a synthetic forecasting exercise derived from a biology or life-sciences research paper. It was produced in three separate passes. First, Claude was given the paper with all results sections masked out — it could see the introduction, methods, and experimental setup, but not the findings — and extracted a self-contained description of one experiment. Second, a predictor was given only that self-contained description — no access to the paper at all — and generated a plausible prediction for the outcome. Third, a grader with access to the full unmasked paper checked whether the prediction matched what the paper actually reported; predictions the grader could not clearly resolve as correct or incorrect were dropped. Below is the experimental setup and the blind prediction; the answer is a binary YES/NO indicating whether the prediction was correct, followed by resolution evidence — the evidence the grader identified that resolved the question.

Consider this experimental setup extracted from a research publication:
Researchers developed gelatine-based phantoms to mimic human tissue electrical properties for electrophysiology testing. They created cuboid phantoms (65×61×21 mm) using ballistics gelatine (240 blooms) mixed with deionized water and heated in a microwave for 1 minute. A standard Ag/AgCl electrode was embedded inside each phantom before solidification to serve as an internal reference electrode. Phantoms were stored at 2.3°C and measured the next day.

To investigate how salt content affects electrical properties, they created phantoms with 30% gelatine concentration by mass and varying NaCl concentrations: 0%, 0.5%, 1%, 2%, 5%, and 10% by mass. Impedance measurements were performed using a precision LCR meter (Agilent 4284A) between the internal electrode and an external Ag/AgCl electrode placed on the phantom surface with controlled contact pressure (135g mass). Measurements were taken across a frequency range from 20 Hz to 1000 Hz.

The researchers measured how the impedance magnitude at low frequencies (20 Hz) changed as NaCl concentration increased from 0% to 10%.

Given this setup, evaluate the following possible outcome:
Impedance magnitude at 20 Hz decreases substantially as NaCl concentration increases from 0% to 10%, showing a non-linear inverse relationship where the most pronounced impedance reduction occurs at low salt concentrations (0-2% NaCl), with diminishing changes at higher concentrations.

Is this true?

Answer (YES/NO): NO